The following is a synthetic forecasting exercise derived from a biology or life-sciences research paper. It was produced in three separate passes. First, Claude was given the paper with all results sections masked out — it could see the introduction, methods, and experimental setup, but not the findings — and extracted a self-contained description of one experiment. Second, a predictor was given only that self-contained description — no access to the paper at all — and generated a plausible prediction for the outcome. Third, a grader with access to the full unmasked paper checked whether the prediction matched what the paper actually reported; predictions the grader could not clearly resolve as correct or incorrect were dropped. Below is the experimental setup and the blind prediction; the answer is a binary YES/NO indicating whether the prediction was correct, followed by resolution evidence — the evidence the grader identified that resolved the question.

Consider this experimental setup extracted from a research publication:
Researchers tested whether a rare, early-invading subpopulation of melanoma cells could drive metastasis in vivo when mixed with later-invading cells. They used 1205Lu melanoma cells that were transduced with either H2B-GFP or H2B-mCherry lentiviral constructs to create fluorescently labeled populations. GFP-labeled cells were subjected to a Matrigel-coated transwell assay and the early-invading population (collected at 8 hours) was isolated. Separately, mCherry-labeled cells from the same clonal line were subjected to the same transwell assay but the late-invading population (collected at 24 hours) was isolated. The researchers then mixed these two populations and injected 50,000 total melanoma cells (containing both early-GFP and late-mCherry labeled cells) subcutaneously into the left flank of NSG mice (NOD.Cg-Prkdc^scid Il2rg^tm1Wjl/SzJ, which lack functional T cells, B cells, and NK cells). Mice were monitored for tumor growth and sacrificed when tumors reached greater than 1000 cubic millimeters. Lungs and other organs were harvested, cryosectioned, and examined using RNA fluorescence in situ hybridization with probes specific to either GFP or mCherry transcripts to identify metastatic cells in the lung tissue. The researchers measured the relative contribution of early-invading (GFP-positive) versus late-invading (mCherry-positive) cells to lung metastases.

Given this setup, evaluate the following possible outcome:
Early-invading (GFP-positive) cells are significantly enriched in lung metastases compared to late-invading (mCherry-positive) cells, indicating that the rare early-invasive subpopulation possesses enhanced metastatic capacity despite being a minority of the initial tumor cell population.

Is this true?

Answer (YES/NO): YES